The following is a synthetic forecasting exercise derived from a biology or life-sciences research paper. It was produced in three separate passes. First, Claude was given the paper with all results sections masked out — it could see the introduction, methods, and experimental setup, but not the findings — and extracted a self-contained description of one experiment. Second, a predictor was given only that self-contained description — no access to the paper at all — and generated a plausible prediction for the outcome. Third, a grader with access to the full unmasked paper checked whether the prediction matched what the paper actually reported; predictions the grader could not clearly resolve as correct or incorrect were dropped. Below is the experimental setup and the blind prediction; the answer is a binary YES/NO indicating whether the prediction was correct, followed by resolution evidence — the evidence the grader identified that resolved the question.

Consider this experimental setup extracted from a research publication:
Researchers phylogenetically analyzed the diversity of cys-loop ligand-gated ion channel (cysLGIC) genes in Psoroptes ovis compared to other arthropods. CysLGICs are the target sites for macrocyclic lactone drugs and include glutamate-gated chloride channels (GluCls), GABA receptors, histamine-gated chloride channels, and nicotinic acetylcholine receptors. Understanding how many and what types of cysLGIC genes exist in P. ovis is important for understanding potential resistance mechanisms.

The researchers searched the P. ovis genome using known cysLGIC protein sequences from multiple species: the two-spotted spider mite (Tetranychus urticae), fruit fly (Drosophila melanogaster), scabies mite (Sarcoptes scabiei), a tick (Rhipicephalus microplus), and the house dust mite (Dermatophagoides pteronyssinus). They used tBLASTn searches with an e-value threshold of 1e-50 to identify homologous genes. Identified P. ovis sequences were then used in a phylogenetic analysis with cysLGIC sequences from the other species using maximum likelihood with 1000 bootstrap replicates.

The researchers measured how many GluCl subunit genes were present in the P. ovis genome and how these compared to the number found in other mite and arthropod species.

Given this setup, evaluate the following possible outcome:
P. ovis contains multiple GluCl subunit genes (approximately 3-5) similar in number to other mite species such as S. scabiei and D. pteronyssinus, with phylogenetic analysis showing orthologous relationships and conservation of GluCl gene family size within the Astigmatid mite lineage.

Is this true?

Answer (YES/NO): NO